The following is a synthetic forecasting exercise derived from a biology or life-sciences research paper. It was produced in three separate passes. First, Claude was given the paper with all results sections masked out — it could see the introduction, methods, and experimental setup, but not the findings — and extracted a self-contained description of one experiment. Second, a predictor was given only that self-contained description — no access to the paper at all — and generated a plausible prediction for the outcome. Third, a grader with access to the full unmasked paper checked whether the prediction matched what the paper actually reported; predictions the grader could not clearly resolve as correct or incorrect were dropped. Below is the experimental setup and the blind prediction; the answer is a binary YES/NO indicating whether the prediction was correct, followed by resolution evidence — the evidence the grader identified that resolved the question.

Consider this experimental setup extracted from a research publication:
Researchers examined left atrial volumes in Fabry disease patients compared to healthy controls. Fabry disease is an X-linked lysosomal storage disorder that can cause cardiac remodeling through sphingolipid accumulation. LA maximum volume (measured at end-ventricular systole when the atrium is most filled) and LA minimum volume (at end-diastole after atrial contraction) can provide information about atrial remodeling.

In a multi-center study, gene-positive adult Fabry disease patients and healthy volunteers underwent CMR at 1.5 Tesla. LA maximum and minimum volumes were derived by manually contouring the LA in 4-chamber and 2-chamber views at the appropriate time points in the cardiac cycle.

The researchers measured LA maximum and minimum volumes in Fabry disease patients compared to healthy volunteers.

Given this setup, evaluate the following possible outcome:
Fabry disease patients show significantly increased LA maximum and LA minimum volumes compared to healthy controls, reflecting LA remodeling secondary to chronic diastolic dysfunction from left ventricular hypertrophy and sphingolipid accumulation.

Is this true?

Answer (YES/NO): NO